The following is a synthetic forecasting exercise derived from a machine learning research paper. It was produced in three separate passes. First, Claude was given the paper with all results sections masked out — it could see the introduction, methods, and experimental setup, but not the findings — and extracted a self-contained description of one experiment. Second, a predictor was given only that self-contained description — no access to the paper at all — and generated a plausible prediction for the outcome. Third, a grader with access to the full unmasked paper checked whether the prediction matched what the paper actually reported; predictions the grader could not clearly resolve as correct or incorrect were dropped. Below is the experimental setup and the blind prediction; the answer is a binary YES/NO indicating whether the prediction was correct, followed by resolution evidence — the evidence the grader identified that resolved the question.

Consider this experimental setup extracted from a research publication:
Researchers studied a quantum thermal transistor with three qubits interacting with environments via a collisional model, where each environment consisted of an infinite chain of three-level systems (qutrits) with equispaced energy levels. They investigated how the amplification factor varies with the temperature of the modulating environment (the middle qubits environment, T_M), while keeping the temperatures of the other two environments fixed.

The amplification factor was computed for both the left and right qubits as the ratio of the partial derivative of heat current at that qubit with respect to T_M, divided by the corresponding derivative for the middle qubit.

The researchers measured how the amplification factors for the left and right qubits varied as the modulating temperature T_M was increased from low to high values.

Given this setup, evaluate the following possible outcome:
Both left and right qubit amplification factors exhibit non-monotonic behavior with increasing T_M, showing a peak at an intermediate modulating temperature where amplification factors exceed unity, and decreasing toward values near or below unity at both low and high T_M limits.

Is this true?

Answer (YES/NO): NO